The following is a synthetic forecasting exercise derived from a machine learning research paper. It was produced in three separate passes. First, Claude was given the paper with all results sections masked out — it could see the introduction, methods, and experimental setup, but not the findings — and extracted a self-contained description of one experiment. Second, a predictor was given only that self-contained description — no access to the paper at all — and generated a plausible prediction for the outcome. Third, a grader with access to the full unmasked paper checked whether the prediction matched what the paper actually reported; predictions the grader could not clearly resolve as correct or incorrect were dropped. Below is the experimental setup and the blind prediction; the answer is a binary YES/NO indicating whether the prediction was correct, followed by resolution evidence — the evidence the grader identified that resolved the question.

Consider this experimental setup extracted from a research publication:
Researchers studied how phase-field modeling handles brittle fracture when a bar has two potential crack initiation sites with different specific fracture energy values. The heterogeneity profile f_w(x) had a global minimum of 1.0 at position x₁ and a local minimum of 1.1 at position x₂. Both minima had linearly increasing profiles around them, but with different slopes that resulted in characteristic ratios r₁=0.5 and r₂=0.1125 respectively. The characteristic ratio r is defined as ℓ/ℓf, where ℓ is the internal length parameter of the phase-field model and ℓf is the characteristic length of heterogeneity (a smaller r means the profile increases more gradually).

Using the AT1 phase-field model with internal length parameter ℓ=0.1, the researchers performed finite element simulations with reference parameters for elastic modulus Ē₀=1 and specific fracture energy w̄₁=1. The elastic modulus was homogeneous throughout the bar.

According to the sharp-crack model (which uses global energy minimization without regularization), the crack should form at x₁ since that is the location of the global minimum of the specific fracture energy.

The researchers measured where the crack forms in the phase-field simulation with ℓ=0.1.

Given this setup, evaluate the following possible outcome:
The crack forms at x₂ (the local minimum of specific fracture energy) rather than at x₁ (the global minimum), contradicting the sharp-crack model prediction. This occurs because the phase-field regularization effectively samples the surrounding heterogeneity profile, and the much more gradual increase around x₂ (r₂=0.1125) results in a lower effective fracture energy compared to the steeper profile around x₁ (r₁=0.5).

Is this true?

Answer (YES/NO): YES